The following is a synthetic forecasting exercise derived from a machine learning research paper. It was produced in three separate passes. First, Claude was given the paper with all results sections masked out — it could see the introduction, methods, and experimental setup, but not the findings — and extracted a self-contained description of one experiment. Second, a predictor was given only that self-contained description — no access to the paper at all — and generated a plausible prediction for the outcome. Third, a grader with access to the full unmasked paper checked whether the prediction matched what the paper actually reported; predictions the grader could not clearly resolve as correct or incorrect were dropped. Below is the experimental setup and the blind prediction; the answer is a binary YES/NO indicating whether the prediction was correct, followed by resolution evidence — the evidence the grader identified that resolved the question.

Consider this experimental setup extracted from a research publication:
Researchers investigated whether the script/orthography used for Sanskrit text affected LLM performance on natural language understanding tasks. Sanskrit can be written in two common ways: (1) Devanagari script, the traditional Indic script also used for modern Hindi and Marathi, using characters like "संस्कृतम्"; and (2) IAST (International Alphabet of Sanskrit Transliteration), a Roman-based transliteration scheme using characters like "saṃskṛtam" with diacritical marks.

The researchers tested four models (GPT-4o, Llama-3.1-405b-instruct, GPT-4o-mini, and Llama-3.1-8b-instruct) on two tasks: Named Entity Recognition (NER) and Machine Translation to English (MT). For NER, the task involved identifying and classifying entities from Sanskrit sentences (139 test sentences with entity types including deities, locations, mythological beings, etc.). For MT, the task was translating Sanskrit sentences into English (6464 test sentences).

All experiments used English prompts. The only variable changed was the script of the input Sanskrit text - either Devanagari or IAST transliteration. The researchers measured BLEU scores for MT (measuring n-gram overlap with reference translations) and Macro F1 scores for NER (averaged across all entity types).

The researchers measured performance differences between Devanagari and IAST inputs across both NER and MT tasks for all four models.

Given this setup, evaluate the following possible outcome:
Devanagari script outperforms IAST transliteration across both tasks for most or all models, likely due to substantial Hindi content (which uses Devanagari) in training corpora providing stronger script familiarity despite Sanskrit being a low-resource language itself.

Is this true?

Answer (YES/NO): YES